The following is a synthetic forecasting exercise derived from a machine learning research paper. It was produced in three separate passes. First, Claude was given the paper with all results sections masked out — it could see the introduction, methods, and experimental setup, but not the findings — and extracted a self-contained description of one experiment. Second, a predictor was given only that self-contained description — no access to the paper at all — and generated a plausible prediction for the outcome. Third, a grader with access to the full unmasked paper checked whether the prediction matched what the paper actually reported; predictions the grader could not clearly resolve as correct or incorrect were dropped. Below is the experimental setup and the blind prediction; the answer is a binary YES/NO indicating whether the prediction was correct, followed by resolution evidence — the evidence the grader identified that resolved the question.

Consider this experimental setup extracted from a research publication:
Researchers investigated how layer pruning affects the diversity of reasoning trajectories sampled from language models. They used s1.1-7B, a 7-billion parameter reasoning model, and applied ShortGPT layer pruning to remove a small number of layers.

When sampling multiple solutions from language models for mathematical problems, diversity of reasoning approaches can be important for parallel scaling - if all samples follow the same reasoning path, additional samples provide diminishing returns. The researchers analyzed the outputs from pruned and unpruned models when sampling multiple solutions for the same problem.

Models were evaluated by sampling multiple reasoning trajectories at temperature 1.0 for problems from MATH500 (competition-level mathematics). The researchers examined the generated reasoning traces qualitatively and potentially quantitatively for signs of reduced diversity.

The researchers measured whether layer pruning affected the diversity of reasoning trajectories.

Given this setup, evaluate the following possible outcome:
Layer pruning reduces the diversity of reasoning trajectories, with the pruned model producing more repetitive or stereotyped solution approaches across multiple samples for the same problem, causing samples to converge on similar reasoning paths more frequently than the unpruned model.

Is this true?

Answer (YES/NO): YES